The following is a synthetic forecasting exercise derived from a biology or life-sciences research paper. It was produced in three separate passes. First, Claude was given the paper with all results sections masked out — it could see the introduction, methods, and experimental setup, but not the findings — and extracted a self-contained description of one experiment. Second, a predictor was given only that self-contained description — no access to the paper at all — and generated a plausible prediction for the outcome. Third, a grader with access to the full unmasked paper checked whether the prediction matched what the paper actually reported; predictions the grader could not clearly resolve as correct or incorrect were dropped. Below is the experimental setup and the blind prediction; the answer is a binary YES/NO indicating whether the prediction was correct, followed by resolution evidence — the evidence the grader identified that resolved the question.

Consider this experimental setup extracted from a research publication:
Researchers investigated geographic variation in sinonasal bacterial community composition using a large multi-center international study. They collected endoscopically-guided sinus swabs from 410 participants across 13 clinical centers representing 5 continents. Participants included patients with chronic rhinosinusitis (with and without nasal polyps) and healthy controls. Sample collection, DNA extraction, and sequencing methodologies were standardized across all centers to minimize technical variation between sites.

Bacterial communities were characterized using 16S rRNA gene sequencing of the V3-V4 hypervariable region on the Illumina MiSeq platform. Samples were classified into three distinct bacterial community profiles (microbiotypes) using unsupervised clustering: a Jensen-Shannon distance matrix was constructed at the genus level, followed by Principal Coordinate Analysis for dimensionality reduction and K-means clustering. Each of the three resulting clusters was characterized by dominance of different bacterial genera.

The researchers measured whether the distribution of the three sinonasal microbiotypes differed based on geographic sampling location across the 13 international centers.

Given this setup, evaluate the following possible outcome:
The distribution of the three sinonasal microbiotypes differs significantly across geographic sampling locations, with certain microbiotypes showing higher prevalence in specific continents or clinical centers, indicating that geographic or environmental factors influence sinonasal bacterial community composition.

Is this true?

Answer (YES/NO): YES